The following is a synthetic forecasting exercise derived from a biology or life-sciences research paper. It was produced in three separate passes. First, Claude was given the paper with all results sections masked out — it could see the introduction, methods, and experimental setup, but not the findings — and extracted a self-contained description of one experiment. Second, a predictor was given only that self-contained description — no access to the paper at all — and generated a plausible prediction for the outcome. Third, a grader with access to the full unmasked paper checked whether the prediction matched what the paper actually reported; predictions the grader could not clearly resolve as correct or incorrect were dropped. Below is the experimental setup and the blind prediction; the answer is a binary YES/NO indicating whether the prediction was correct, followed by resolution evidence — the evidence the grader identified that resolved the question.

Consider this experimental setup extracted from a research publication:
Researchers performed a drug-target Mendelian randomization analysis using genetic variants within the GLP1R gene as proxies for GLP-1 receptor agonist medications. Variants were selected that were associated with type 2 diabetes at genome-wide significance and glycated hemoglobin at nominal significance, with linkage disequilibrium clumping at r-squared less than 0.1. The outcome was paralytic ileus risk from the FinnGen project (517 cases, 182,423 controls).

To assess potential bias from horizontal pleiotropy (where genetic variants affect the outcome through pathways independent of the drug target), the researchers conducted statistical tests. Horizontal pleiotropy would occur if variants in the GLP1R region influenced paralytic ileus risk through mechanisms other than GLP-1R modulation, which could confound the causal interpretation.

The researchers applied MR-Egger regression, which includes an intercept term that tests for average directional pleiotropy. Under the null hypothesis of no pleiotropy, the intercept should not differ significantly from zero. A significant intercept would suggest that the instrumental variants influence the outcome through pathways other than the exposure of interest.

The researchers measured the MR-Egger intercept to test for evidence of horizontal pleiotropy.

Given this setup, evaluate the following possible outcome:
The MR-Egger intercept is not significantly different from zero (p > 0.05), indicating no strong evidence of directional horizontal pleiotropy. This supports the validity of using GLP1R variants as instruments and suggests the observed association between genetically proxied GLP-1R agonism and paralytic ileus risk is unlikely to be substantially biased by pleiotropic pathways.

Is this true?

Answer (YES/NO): YES